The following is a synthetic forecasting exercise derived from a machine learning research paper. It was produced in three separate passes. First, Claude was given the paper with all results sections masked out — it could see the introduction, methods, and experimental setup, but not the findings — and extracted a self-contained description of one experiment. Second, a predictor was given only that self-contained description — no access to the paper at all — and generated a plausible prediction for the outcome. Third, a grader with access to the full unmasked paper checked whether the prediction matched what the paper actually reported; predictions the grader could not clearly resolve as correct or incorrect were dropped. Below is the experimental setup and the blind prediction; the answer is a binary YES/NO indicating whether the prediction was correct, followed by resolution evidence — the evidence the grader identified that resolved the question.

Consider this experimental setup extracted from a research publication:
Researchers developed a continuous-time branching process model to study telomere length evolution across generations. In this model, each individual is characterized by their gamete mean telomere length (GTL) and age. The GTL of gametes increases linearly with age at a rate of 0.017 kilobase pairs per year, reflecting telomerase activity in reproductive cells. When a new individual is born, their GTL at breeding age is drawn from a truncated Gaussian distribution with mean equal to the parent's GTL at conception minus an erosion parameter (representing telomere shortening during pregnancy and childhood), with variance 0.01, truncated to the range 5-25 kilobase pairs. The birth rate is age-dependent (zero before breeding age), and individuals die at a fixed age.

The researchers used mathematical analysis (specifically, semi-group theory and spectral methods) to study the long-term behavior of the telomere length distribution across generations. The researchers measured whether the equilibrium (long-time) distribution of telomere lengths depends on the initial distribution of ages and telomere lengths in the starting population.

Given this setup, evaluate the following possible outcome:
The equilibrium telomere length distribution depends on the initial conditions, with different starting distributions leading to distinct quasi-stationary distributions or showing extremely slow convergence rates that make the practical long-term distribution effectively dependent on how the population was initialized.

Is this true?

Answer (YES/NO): NO